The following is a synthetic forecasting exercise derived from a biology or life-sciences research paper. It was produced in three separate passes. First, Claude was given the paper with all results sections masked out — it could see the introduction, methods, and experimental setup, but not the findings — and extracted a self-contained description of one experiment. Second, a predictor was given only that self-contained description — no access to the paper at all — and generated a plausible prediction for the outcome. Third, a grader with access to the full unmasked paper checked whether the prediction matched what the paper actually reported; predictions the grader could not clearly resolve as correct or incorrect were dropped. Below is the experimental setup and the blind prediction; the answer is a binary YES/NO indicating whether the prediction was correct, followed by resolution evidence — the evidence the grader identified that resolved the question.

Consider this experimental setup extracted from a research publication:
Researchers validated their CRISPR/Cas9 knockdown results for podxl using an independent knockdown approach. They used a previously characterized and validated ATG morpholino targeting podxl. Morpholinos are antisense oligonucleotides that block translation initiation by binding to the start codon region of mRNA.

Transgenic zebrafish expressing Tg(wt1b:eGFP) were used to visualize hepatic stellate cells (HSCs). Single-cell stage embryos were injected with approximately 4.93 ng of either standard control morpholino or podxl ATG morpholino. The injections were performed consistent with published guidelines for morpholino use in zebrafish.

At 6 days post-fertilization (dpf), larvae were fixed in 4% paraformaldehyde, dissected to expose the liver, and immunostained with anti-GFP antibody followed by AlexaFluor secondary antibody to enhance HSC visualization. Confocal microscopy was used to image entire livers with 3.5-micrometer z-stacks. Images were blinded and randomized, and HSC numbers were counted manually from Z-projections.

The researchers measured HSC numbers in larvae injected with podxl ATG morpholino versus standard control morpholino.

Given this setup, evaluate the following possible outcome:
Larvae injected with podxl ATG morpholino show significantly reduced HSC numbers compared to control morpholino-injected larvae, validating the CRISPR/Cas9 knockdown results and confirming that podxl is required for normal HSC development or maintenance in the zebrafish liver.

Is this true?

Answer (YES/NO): YES